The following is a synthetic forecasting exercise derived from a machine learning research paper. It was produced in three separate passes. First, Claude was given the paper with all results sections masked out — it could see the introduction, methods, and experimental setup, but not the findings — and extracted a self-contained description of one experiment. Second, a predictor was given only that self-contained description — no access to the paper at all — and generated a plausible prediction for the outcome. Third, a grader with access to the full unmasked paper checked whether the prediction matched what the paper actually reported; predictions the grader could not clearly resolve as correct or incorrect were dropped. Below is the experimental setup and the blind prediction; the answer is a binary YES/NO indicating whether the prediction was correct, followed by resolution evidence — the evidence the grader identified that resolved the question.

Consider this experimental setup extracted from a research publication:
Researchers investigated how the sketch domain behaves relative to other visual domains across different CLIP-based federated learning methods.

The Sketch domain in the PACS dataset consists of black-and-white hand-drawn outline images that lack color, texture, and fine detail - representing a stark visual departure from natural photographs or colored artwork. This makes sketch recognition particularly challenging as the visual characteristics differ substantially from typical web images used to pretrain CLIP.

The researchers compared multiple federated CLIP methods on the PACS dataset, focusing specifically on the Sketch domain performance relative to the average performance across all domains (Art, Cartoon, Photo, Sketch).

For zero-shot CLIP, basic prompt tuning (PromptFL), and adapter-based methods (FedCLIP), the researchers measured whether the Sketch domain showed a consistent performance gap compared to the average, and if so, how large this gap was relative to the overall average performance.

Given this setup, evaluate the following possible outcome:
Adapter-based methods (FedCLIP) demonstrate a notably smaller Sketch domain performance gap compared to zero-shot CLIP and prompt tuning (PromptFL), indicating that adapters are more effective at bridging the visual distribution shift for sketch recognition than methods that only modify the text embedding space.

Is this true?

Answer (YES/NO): NO